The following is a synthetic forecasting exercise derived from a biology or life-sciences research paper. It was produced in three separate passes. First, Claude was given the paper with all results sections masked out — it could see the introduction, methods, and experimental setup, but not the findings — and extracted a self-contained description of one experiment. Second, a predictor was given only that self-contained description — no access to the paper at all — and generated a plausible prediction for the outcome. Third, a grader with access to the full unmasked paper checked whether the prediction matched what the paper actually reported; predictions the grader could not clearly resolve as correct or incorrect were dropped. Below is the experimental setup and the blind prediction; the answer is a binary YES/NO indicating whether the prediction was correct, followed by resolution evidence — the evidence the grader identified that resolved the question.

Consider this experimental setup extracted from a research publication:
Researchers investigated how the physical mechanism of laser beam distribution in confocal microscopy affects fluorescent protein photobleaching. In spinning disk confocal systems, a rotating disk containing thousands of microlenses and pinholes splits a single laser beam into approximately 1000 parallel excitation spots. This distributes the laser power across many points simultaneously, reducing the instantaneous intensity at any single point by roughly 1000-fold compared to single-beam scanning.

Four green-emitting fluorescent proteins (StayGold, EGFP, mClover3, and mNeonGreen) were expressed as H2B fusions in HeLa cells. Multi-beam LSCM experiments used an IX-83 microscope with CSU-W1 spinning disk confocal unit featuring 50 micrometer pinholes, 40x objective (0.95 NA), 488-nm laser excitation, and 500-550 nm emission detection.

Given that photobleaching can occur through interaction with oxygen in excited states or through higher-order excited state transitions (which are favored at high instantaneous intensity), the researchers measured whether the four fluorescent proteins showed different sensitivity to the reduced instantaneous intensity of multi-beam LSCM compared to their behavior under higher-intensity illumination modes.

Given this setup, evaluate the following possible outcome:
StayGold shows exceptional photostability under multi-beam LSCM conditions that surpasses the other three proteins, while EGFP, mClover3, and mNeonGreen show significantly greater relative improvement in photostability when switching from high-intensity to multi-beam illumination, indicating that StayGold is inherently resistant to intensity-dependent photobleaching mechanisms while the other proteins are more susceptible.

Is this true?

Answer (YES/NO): NO